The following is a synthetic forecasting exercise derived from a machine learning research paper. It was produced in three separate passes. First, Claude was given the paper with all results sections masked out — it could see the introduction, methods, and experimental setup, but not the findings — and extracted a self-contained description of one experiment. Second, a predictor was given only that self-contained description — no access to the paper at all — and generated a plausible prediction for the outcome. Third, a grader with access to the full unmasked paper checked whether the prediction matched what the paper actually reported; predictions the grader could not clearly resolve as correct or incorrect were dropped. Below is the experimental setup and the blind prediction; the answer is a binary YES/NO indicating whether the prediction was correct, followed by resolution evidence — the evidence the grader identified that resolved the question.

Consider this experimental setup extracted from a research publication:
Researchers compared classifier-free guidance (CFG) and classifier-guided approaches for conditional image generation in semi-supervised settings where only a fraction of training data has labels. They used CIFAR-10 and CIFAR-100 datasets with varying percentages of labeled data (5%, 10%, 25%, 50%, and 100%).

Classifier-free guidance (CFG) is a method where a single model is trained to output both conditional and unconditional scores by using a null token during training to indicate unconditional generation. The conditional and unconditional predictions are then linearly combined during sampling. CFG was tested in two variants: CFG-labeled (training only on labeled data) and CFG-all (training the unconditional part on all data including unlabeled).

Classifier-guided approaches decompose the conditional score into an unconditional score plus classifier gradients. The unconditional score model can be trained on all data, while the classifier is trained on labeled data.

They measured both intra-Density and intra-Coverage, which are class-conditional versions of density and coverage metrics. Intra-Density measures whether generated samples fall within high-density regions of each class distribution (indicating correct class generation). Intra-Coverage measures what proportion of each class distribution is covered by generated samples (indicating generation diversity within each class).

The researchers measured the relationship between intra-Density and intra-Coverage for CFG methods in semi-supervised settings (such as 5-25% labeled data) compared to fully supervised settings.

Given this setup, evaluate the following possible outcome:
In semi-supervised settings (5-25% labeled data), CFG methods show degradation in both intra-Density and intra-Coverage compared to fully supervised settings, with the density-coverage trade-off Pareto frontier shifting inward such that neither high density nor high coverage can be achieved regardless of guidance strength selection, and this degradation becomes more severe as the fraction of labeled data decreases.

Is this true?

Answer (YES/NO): NO